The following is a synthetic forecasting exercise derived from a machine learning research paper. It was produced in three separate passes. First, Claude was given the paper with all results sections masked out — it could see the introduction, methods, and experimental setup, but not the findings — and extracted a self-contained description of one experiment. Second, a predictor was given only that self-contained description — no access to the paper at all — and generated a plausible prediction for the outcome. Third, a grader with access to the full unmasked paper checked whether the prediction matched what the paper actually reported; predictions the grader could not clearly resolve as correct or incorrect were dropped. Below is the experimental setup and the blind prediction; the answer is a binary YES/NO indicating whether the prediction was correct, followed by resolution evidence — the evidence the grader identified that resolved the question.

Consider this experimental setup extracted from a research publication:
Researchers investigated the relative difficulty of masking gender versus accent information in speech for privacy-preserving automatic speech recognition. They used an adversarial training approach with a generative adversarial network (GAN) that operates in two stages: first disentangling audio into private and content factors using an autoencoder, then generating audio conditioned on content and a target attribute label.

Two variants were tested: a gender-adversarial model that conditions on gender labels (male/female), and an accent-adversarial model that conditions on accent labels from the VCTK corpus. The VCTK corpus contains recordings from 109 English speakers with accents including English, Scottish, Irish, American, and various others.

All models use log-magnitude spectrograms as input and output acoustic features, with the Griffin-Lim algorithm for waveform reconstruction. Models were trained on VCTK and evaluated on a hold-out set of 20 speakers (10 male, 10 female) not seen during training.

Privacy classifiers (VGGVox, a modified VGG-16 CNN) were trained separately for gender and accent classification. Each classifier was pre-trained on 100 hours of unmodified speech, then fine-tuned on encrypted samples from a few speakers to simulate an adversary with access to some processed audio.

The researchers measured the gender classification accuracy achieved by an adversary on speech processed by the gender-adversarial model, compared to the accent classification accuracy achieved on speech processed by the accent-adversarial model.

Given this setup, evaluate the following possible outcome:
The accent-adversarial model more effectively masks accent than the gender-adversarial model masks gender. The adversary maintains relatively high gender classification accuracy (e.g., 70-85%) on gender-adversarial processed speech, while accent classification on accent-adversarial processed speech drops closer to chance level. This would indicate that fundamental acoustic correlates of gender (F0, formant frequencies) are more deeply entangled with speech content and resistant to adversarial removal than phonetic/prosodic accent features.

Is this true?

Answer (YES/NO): NO